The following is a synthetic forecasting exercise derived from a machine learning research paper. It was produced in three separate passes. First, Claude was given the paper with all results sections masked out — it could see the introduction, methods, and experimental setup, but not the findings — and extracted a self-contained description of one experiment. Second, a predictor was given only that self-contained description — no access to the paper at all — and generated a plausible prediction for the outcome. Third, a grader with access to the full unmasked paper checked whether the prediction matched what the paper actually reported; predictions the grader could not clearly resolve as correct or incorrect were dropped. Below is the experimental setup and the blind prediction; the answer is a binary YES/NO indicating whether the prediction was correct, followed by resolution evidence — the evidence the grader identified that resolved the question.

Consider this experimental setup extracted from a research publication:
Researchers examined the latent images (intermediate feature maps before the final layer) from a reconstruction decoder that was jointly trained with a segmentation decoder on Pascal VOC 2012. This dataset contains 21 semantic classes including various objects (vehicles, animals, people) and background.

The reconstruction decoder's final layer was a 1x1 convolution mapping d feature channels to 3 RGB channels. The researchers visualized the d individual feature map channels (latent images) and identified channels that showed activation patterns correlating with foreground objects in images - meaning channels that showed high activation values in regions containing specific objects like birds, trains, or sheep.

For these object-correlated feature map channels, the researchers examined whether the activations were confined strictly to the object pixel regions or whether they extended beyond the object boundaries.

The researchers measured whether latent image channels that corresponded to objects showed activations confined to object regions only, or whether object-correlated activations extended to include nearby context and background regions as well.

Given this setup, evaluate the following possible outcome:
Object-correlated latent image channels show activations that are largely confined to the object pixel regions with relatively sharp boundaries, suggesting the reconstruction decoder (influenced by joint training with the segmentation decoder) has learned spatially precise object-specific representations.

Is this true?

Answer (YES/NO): NO